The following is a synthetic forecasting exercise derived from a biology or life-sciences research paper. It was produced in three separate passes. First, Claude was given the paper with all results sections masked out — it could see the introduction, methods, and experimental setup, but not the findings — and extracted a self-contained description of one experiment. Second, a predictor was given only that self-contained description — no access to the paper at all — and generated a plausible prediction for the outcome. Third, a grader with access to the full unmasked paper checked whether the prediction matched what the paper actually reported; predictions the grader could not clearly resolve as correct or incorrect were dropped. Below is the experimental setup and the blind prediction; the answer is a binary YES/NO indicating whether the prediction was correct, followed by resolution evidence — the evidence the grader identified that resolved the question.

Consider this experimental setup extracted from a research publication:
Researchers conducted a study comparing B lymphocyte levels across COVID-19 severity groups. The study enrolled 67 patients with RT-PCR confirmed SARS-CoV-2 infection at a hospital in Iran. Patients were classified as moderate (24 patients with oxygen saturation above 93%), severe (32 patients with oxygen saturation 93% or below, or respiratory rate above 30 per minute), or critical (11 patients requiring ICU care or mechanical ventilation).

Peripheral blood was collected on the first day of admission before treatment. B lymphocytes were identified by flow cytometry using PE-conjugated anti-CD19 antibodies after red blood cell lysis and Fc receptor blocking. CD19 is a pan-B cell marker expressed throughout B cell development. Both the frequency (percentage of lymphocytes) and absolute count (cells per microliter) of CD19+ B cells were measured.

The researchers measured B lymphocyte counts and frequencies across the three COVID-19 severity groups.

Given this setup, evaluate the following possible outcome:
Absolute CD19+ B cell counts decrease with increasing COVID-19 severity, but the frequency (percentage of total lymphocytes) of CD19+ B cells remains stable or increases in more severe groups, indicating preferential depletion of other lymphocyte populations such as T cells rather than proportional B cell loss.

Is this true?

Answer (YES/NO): NO